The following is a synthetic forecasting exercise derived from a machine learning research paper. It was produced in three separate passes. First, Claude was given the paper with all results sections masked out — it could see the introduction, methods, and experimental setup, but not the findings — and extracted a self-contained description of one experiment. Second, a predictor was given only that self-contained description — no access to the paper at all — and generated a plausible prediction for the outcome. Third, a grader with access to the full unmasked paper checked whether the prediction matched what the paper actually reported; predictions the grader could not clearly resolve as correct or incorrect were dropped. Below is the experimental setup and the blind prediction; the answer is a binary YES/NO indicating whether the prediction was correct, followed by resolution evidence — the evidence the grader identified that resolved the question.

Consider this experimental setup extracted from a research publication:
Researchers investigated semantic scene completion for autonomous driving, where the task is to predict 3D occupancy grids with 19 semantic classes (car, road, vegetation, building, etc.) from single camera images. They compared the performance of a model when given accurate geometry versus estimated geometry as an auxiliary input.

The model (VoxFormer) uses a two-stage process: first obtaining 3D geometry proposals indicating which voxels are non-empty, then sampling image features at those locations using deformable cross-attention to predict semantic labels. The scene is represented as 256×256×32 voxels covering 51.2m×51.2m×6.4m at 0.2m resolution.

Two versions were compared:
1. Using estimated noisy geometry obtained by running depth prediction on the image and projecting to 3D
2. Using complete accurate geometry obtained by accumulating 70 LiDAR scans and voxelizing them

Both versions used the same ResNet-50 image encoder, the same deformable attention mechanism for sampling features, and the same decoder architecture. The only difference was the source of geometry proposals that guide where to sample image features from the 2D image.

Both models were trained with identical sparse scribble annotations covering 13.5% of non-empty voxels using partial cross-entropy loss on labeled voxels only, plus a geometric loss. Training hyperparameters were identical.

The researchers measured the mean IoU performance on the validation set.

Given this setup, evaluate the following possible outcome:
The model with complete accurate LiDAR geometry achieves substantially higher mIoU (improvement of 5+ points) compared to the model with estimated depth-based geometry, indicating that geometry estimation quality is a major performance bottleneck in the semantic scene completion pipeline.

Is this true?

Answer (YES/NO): YES